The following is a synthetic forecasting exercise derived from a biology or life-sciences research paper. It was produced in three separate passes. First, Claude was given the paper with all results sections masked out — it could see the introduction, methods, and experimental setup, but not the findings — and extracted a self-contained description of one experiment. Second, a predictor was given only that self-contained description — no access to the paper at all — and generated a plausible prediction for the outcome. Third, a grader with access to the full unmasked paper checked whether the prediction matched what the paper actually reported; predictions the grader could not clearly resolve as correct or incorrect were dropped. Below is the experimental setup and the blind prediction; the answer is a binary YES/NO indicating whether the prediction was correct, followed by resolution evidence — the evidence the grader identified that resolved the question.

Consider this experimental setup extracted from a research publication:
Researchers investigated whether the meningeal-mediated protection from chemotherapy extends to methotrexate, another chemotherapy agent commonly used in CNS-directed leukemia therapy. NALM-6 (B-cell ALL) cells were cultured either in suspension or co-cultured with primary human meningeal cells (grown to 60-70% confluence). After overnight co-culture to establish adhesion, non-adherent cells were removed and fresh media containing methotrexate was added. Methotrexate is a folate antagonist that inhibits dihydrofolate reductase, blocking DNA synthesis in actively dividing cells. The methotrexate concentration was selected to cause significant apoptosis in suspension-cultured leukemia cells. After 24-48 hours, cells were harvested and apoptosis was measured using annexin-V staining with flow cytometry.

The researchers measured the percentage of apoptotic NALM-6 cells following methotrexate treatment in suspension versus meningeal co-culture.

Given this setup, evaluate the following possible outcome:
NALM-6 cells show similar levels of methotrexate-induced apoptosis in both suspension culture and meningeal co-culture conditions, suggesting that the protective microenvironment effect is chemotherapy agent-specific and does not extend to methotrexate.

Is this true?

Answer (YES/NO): NO